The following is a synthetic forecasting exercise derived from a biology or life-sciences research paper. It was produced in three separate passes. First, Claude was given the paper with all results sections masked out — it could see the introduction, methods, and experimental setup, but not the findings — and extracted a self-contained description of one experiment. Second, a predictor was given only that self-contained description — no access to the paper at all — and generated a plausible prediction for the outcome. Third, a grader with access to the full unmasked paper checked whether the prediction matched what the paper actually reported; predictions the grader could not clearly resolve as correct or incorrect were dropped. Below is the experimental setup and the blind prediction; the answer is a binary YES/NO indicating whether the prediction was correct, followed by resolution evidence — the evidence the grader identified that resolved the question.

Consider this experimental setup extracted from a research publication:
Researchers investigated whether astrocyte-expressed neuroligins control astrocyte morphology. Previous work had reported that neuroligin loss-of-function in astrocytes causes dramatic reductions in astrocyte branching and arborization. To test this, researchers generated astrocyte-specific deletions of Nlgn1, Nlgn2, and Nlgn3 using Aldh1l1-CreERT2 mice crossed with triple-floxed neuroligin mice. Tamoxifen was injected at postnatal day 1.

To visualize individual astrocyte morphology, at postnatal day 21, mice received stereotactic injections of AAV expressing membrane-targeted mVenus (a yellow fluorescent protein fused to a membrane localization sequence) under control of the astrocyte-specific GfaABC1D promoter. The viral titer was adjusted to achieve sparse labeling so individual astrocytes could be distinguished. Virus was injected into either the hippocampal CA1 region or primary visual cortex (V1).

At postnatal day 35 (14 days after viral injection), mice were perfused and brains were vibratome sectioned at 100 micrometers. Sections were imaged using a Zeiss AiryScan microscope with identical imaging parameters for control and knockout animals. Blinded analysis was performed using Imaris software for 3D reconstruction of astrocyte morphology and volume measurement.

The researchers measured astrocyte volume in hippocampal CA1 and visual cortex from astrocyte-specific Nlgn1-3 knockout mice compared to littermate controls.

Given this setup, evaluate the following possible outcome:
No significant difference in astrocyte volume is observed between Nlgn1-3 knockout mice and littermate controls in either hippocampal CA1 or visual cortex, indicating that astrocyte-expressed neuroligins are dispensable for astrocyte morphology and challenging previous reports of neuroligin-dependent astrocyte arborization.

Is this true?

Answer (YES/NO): YES